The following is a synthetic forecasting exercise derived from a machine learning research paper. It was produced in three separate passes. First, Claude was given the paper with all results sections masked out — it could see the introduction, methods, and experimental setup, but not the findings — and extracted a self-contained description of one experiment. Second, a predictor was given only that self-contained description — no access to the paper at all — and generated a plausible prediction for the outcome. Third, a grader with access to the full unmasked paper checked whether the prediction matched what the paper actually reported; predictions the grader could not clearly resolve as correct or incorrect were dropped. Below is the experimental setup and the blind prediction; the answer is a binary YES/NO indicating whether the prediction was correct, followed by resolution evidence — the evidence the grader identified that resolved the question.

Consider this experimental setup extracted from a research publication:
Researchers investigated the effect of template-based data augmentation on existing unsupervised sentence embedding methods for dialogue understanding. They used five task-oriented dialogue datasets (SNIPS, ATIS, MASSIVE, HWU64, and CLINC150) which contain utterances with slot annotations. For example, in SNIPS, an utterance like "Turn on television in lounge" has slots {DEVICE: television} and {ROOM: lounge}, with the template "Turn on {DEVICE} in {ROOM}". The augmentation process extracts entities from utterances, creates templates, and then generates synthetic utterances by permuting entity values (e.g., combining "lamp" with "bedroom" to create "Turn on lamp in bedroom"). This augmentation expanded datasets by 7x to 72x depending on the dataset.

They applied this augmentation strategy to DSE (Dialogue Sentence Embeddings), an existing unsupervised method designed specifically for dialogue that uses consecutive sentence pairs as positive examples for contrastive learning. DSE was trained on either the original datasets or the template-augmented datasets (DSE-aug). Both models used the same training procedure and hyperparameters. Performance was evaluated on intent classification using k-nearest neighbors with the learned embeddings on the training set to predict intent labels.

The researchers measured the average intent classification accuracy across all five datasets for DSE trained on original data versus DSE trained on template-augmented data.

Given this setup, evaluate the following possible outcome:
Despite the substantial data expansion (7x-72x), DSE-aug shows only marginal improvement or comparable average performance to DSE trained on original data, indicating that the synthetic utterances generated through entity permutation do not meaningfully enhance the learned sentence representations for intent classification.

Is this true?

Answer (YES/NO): NO